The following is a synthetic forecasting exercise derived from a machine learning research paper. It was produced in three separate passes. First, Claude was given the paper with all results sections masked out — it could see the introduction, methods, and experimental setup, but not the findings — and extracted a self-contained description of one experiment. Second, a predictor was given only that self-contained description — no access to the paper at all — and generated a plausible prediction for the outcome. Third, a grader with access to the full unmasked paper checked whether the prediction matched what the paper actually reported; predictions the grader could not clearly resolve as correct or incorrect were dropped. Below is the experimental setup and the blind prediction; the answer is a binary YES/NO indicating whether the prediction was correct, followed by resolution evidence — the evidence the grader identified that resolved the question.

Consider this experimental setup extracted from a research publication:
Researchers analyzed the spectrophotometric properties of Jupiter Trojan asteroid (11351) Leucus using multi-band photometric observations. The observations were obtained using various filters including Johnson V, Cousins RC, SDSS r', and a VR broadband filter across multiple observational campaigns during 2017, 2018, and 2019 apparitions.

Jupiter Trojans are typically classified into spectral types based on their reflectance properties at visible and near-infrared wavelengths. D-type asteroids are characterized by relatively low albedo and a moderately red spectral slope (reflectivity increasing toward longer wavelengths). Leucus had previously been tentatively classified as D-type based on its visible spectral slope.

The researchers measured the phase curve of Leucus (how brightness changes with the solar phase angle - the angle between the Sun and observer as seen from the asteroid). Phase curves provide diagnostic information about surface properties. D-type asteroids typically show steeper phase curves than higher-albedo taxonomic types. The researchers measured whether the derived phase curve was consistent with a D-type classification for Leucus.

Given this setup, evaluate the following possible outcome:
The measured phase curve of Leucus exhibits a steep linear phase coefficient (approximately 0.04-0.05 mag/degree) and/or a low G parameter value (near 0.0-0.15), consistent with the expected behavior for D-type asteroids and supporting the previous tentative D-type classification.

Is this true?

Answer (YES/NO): YES